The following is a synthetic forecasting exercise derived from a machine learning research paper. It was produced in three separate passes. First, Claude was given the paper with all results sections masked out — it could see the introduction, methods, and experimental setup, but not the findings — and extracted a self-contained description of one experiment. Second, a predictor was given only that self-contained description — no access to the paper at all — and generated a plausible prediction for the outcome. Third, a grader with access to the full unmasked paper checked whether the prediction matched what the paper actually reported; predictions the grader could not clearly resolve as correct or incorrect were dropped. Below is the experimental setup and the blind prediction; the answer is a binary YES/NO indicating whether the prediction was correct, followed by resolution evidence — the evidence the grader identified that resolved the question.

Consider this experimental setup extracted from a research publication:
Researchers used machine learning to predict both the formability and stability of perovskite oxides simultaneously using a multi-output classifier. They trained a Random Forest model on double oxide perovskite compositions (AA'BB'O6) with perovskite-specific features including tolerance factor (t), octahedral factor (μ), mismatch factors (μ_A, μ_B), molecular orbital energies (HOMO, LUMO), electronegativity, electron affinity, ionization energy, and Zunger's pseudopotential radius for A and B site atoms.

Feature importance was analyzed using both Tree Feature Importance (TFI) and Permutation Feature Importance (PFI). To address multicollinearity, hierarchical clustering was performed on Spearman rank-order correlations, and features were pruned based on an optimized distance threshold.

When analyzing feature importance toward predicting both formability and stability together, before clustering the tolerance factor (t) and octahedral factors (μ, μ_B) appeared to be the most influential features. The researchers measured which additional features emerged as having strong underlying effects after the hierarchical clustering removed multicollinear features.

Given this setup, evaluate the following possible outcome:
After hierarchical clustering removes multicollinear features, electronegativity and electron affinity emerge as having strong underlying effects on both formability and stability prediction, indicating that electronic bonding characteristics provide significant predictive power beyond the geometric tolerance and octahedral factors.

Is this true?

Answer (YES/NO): NO